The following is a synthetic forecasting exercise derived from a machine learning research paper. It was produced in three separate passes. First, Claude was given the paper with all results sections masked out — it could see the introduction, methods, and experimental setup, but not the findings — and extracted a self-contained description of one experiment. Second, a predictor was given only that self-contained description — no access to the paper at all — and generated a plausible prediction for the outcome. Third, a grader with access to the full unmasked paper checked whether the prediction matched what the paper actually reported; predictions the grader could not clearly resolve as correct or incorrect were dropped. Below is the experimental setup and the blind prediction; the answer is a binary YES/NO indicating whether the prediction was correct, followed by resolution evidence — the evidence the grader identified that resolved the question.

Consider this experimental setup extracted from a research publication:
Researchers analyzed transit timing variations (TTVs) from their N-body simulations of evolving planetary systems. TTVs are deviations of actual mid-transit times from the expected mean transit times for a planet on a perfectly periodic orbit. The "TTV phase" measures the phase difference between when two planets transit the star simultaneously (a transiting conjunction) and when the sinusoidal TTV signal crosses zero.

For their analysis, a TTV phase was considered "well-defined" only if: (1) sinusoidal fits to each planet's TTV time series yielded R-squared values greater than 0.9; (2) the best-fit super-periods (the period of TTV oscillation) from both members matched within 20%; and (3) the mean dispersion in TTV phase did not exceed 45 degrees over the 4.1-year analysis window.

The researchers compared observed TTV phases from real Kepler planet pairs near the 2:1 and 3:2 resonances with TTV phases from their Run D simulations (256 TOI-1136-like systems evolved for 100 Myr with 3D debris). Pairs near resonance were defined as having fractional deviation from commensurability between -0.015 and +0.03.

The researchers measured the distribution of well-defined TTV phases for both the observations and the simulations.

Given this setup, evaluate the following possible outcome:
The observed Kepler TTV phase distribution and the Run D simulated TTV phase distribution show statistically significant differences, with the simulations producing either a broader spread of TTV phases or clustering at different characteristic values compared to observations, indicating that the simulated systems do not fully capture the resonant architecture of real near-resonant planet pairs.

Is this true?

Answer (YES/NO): NO